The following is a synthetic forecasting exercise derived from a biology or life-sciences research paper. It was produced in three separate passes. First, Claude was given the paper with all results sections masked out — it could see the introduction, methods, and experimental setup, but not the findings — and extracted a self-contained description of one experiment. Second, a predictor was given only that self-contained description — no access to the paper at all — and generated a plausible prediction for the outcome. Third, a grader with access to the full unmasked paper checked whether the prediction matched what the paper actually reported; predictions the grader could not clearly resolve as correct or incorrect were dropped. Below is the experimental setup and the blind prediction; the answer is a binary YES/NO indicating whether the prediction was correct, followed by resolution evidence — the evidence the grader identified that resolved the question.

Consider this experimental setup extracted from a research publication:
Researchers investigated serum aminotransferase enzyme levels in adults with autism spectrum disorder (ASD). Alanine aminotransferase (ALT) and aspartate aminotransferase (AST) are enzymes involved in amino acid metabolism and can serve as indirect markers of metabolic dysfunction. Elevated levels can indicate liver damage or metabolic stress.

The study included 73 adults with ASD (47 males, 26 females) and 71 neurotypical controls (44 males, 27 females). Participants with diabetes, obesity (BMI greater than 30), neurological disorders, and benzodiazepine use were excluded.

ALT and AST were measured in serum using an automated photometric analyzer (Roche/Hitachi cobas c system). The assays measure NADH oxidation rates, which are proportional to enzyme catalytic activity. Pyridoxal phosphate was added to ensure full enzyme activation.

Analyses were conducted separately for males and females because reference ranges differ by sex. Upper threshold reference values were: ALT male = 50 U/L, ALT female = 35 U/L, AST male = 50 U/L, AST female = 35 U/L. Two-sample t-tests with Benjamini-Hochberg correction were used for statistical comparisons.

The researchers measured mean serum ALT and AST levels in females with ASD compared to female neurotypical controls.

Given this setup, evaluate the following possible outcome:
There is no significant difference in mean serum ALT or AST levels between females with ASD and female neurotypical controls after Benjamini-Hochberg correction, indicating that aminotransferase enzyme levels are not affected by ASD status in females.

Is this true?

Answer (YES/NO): YES